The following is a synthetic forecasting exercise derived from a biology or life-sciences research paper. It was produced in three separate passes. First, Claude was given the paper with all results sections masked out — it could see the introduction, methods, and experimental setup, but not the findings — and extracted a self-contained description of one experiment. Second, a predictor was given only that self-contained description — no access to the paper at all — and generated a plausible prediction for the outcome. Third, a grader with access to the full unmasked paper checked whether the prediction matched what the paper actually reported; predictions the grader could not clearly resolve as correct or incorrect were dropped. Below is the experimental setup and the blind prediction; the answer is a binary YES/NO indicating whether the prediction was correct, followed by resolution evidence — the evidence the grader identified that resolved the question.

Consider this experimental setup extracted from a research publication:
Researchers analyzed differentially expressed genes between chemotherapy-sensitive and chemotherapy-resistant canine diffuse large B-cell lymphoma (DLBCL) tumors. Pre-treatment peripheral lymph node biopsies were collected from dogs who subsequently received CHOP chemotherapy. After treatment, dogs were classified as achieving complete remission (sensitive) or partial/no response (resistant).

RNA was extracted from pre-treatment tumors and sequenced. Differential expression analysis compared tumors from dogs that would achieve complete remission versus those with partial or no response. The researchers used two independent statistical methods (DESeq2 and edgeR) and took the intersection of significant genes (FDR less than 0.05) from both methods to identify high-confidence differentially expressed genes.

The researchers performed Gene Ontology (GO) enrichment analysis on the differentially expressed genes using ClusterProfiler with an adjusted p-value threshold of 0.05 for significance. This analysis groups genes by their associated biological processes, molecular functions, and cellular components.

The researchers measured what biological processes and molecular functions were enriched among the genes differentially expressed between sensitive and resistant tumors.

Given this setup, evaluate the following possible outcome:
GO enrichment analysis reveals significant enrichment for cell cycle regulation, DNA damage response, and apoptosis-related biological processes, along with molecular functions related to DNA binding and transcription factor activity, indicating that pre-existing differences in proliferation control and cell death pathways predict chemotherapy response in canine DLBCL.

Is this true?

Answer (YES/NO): NO